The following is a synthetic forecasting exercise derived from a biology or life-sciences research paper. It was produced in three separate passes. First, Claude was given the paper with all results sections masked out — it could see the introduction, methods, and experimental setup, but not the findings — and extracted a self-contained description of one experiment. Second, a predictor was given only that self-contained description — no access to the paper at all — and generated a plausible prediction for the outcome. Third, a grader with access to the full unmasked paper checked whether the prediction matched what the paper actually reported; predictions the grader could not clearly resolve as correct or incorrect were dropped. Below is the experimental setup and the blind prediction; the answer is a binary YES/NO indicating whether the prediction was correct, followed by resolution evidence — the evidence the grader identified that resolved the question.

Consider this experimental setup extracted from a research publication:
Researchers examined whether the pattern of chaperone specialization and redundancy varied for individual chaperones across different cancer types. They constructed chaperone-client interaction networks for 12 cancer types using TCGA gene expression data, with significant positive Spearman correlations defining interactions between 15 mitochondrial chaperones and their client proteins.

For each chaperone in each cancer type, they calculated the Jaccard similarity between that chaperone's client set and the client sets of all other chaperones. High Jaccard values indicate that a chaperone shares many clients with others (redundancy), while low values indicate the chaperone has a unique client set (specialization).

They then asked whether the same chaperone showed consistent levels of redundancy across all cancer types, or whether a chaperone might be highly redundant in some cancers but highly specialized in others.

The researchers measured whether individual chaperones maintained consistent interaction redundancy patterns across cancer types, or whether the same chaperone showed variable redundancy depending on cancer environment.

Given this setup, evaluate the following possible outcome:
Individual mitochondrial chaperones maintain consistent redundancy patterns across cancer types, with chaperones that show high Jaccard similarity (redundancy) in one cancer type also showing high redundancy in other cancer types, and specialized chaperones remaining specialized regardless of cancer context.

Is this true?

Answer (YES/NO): YES